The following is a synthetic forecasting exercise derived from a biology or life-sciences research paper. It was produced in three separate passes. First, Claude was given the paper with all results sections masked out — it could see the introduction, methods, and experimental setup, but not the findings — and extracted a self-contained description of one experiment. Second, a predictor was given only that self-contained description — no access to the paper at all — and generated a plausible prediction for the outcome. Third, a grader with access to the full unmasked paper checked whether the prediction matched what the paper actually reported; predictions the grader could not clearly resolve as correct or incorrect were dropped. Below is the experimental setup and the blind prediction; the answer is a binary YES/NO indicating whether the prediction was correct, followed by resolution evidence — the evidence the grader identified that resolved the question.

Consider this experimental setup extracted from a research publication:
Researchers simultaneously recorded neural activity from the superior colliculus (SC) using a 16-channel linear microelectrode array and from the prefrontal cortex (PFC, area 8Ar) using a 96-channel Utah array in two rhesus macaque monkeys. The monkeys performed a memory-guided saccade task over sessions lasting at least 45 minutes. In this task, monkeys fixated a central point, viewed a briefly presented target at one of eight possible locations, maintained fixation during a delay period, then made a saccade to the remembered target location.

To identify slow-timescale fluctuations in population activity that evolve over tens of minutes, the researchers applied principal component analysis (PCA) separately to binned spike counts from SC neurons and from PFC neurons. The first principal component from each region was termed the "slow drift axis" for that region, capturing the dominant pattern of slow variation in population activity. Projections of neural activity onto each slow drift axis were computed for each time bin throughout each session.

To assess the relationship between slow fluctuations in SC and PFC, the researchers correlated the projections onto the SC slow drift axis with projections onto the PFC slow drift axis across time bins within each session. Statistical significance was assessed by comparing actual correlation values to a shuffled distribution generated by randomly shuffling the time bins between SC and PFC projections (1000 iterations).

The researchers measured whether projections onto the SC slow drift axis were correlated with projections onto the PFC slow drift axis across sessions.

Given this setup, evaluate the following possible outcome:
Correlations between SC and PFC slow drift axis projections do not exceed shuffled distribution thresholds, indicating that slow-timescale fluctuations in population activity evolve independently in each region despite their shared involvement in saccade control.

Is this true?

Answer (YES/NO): NO